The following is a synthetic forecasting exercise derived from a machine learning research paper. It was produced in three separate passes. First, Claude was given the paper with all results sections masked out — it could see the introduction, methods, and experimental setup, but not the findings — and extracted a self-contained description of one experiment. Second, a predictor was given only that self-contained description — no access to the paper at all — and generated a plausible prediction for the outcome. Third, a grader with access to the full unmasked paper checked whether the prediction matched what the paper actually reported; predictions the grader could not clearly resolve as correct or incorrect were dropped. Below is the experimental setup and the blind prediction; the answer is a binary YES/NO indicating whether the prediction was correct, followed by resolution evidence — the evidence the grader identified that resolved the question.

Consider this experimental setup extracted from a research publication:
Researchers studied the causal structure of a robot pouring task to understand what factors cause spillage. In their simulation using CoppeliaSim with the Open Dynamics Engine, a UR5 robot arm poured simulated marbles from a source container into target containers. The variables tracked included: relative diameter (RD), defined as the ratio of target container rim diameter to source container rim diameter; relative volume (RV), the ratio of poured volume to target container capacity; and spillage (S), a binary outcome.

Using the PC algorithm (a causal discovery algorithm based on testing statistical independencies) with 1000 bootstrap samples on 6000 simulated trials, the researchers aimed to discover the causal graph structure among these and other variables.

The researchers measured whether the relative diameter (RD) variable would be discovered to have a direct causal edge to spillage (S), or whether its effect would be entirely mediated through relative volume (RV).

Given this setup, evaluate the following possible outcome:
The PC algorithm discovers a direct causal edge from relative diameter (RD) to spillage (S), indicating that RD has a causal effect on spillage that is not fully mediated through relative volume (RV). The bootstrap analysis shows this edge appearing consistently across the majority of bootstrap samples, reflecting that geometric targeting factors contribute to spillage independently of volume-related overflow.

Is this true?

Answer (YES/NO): YES